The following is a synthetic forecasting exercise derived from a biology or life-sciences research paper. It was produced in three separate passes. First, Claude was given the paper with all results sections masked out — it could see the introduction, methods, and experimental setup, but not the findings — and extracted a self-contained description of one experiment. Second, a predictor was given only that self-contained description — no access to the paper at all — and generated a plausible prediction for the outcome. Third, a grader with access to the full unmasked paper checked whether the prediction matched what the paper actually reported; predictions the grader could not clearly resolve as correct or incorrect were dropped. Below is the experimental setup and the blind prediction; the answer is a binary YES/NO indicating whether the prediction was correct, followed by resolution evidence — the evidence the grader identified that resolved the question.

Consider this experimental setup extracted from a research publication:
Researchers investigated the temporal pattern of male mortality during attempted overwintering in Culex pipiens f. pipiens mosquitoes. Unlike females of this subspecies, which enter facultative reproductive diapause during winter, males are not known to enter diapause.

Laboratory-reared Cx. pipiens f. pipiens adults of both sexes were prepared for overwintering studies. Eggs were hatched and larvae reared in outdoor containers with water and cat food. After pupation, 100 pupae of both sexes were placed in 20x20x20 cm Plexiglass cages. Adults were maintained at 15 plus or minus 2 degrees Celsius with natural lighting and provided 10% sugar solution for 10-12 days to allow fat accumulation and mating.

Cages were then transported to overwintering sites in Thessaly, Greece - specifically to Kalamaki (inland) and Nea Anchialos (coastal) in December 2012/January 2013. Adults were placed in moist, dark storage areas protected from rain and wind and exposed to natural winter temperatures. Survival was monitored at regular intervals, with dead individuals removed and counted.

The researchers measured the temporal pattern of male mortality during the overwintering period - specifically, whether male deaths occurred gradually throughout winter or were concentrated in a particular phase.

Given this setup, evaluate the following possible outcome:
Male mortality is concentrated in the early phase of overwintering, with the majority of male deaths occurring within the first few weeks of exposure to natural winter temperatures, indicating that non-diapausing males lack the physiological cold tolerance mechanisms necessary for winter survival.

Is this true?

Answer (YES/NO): YES